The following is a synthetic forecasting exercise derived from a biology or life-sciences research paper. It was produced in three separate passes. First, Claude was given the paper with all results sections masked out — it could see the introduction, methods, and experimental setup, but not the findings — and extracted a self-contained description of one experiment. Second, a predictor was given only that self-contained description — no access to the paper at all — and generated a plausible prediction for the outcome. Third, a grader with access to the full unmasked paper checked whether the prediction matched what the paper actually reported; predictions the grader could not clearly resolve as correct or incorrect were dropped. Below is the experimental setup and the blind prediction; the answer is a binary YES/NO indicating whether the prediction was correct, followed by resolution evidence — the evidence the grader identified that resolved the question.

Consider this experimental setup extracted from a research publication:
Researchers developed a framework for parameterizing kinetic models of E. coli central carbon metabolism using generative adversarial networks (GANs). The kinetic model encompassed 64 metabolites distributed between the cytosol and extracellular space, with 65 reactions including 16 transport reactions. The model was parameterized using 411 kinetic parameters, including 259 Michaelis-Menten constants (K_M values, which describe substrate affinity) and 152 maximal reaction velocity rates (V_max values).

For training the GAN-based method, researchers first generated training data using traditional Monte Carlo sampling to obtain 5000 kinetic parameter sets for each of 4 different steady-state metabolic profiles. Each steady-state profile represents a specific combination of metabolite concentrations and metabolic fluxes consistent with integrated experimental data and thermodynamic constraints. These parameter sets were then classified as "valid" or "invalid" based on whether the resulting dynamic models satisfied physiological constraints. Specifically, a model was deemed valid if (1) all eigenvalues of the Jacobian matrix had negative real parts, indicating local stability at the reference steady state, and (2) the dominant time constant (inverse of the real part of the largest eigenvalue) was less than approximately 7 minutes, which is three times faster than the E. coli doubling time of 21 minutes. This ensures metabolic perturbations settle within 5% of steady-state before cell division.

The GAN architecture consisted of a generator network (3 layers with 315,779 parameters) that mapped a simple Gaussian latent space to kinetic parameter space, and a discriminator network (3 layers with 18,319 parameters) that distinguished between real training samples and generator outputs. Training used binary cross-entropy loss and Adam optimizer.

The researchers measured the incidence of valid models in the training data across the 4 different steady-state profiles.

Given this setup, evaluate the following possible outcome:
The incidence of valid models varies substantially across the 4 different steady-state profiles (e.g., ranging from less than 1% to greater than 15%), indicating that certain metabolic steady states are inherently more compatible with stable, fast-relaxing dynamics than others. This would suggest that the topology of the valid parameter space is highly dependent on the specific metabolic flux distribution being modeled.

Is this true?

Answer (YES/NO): YES